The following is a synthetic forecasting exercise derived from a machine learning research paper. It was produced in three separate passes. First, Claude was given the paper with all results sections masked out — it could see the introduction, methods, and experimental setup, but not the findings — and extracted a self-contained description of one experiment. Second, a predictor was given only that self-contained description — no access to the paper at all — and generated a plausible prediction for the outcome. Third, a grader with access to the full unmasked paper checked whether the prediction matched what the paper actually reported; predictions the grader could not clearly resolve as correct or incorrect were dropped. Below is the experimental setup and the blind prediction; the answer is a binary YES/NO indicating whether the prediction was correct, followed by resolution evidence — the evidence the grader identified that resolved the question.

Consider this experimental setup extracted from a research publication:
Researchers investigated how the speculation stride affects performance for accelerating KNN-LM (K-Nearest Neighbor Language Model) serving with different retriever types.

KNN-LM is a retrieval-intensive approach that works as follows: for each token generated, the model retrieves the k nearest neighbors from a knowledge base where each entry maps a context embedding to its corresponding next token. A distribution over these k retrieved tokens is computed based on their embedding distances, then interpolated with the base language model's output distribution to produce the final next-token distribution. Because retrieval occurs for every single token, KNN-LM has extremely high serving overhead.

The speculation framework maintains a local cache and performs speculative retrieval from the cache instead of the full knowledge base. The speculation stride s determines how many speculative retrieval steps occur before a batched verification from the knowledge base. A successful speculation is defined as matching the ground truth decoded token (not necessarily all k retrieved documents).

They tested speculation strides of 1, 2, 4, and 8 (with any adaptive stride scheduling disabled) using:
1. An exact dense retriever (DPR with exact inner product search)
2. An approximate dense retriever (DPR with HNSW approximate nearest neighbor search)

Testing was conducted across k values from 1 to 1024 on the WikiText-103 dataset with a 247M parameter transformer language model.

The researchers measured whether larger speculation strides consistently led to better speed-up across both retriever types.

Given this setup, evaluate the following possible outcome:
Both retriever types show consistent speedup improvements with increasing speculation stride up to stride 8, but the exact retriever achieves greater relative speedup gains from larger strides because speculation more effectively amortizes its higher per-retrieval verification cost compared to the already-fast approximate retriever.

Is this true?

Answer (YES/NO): NO